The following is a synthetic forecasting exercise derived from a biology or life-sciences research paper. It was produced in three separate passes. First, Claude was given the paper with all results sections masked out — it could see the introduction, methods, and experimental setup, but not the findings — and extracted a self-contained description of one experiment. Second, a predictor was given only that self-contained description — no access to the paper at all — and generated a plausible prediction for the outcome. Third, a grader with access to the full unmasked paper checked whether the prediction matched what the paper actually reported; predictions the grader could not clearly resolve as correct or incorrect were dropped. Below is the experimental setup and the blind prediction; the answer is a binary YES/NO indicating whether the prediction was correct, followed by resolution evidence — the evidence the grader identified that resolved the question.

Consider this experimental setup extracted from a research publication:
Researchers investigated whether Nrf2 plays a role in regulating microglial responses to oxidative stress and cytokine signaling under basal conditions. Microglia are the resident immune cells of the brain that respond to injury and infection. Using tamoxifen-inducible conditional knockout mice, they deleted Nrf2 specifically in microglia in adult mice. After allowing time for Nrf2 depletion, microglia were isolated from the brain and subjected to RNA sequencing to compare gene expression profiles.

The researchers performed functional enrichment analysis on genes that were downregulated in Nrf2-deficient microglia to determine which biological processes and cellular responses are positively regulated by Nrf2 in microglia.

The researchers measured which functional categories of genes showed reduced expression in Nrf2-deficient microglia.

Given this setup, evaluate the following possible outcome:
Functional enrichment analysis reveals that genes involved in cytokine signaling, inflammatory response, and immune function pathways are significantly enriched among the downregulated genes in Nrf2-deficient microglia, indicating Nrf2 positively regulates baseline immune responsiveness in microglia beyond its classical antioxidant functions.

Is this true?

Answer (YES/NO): YES